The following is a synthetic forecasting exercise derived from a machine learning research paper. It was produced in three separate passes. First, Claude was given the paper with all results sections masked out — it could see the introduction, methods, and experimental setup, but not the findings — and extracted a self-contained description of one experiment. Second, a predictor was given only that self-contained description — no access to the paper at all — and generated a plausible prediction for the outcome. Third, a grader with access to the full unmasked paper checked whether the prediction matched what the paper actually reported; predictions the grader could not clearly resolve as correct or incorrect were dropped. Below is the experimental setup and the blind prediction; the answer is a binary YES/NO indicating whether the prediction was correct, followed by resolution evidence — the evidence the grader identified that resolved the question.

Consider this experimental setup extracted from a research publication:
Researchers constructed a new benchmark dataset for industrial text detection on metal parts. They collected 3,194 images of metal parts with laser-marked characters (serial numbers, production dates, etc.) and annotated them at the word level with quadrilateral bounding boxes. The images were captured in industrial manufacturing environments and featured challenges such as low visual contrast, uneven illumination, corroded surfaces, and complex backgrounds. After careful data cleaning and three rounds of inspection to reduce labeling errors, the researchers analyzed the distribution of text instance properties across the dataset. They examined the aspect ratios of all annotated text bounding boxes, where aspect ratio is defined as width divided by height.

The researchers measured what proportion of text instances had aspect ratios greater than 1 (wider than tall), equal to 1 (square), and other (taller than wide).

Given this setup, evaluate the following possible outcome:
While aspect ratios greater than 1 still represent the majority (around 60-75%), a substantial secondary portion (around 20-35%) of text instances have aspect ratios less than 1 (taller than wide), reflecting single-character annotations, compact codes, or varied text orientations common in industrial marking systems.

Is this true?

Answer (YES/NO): NO